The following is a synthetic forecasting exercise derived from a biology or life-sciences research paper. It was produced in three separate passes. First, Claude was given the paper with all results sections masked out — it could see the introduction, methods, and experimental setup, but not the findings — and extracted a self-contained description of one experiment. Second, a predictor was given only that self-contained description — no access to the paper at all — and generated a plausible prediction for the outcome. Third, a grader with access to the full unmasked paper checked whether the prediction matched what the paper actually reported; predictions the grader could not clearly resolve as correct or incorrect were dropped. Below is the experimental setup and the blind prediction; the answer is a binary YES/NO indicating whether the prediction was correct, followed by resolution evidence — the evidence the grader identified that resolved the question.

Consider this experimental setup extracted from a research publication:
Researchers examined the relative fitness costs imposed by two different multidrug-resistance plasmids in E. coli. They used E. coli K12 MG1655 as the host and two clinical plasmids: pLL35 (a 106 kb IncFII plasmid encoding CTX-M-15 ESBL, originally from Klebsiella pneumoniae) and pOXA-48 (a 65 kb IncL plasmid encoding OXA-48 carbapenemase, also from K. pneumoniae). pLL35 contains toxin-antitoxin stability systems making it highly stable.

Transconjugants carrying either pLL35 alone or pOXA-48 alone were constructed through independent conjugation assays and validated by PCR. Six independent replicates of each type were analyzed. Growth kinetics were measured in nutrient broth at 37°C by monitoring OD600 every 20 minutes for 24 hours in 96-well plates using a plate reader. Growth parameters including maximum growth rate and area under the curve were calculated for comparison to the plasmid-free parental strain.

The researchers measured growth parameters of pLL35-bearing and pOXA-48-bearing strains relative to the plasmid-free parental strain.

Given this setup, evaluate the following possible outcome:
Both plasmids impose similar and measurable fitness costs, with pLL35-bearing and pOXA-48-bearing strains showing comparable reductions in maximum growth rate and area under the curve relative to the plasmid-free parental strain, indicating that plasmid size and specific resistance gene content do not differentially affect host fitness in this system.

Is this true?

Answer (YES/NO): NO